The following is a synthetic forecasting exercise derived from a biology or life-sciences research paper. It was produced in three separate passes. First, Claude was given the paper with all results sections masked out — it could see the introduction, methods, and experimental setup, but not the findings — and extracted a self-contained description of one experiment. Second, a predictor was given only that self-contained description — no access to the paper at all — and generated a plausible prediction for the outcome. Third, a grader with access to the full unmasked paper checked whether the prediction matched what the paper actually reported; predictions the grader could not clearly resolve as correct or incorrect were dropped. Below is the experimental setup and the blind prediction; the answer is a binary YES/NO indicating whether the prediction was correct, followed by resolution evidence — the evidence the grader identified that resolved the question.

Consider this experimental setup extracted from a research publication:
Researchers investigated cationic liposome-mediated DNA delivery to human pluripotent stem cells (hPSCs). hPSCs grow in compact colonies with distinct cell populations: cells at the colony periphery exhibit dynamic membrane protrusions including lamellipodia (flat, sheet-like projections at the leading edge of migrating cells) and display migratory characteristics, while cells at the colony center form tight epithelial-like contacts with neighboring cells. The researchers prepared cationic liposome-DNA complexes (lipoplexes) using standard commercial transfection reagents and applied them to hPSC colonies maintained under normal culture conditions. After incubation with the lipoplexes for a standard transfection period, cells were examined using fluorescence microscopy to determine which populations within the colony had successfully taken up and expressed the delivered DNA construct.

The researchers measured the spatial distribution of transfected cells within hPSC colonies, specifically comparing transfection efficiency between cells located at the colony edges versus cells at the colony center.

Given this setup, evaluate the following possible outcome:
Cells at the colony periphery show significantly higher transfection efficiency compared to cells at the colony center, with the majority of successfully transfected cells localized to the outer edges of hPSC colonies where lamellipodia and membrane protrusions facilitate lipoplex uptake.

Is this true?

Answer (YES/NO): YES